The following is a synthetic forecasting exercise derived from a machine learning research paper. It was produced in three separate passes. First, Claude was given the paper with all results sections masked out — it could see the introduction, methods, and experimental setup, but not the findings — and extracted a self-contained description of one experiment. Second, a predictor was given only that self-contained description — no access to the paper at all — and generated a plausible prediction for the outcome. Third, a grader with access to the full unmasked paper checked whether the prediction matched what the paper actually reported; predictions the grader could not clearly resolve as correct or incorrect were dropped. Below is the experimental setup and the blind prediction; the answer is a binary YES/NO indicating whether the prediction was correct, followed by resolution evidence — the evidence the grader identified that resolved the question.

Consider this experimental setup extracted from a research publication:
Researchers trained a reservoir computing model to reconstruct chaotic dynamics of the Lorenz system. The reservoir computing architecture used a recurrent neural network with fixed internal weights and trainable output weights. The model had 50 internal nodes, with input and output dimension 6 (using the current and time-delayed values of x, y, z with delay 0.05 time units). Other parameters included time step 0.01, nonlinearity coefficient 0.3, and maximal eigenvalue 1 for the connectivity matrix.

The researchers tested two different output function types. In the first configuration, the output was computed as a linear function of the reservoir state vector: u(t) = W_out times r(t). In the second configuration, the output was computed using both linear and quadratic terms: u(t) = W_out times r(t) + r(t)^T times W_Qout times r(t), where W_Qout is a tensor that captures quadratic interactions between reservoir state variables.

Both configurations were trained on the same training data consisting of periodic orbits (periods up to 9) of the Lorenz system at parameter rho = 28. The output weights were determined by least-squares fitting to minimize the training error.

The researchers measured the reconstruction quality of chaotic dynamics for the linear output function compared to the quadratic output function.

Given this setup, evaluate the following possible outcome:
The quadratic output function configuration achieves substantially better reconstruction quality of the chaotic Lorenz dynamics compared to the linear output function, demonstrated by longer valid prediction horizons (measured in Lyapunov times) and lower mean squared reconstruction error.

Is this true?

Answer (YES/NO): NO